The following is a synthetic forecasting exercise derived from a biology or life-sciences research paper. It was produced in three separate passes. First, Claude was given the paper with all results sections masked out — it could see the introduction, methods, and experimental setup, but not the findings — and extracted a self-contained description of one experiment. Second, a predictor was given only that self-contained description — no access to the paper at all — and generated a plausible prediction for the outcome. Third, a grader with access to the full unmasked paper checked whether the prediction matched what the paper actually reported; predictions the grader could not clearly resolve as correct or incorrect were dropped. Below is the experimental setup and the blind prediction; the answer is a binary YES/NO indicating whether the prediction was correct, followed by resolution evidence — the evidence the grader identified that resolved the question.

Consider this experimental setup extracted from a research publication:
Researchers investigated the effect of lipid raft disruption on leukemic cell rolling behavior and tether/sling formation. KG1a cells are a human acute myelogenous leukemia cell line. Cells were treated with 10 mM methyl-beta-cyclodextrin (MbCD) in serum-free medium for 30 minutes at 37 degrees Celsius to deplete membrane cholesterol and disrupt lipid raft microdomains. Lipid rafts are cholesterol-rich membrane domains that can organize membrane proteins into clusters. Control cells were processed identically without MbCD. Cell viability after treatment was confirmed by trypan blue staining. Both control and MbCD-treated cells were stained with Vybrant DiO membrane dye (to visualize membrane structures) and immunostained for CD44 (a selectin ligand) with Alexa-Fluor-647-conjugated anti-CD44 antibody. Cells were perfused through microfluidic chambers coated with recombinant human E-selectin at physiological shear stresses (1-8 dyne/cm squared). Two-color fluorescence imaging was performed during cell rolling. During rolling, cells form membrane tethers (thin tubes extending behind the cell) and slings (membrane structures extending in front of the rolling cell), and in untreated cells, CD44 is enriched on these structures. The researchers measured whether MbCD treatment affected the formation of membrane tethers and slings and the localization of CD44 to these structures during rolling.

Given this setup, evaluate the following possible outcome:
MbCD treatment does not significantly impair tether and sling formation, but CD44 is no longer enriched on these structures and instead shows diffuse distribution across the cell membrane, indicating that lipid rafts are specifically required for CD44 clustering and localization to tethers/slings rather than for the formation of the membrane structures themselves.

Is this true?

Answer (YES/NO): NO